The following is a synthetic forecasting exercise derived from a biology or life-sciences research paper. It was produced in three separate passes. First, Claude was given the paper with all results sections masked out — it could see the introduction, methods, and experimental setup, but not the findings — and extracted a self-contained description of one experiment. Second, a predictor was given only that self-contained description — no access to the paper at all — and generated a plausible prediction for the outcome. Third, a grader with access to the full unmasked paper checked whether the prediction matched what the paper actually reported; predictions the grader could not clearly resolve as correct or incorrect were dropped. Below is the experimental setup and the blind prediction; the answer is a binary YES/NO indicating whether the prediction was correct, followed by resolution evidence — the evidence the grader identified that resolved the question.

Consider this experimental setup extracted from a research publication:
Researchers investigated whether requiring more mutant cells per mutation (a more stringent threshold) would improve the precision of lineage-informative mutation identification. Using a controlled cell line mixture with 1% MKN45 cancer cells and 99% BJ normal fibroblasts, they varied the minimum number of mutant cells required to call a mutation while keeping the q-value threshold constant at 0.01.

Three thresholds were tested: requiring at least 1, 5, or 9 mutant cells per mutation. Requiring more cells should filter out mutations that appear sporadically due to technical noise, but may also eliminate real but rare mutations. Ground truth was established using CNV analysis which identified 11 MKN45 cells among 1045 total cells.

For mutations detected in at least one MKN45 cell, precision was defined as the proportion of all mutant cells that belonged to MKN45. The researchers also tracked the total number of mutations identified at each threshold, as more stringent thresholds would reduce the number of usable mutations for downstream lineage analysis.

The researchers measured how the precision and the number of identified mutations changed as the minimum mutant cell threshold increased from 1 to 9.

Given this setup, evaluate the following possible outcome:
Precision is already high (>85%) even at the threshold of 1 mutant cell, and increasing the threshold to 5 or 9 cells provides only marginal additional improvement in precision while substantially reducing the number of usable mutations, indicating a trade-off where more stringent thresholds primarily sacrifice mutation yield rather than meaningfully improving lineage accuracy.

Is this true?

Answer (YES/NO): YES